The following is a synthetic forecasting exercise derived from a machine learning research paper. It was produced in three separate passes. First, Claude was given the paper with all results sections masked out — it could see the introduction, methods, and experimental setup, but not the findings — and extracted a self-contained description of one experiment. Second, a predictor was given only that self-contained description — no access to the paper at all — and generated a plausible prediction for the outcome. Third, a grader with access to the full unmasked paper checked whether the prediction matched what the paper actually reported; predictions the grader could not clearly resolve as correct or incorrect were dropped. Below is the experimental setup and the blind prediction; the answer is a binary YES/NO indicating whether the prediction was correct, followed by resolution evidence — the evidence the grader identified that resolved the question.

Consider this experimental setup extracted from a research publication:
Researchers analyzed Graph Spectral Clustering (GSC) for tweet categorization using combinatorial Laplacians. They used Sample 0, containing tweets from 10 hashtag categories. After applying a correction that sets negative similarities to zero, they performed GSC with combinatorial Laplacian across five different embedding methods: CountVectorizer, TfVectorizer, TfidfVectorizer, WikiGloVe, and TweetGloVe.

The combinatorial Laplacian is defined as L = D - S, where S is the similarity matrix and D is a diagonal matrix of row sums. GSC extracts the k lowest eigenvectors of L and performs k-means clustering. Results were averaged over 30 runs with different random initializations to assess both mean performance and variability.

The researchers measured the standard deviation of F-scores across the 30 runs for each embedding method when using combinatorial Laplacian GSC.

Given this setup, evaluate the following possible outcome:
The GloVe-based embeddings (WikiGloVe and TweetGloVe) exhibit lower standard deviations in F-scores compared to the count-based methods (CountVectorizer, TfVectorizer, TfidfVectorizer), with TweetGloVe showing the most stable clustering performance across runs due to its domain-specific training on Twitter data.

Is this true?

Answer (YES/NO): NO